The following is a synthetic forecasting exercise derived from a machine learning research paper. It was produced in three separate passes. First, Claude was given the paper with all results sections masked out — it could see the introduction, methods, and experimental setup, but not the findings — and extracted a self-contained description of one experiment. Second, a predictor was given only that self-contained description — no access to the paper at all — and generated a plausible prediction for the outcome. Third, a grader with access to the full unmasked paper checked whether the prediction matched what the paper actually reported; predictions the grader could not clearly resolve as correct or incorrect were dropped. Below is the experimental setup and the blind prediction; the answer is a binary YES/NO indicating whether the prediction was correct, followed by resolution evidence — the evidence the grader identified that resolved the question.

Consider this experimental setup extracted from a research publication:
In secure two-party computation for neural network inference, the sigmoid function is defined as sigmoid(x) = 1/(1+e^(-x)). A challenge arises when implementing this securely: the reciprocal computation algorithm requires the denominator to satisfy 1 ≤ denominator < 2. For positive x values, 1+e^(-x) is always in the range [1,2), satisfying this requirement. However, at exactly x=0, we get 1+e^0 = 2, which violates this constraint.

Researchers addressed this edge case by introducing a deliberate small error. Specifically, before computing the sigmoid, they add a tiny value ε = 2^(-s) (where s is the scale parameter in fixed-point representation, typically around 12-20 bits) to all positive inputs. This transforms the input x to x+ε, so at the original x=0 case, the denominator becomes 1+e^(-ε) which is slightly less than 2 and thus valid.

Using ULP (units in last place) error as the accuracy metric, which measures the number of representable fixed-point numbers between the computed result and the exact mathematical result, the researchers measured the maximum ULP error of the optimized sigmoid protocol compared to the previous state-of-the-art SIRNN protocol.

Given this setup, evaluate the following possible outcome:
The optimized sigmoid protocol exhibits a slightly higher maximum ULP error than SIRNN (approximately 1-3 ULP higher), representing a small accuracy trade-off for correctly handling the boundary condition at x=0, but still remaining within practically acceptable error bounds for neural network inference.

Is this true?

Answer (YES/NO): NO